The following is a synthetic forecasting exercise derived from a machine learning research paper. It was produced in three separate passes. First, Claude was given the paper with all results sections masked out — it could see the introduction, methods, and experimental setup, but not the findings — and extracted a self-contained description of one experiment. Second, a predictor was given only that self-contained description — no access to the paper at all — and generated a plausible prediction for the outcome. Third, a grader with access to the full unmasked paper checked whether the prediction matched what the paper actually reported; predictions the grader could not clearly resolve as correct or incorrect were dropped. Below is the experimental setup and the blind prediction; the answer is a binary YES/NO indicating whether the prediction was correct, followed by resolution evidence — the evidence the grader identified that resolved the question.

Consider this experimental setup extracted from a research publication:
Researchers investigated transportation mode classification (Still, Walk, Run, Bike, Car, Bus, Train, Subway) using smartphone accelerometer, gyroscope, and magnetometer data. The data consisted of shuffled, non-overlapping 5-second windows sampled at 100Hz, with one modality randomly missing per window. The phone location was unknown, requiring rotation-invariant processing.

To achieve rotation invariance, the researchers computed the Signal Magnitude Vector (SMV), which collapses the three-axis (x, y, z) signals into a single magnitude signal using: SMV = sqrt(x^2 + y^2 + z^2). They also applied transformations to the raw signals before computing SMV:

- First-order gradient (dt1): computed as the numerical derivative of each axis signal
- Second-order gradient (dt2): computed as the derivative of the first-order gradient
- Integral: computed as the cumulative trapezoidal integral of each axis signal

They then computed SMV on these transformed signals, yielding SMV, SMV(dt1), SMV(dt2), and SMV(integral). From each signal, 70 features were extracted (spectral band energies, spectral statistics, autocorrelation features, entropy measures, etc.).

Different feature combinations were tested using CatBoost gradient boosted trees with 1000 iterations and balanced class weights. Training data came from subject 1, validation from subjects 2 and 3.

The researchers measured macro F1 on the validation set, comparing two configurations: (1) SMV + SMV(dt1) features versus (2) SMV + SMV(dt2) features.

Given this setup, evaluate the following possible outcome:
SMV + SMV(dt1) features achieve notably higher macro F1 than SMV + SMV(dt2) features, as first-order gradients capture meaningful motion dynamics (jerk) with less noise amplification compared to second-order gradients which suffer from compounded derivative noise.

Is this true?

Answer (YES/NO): NO